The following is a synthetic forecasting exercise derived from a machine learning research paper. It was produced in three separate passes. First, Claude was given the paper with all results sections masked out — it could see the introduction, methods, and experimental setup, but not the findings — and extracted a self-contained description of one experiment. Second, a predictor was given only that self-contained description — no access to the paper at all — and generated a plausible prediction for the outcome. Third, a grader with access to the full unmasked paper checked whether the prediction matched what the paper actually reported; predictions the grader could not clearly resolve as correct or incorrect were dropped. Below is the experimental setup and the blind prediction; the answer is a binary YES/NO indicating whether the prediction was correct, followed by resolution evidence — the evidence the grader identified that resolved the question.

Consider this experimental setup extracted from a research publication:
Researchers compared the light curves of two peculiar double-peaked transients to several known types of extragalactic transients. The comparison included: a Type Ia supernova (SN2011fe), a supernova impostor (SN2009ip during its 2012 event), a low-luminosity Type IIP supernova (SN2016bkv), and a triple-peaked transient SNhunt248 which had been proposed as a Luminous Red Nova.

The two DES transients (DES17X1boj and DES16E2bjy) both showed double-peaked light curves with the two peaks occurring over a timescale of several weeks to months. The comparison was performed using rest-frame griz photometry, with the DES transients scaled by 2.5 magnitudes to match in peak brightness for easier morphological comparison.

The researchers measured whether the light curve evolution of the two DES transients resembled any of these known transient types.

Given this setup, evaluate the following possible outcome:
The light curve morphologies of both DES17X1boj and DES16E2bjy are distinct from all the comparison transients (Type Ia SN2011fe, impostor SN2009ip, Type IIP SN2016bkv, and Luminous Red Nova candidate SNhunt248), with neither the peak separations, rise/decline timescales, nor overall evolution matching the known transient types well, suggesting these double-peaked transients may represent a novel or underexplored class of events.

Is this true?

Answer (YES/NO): YES